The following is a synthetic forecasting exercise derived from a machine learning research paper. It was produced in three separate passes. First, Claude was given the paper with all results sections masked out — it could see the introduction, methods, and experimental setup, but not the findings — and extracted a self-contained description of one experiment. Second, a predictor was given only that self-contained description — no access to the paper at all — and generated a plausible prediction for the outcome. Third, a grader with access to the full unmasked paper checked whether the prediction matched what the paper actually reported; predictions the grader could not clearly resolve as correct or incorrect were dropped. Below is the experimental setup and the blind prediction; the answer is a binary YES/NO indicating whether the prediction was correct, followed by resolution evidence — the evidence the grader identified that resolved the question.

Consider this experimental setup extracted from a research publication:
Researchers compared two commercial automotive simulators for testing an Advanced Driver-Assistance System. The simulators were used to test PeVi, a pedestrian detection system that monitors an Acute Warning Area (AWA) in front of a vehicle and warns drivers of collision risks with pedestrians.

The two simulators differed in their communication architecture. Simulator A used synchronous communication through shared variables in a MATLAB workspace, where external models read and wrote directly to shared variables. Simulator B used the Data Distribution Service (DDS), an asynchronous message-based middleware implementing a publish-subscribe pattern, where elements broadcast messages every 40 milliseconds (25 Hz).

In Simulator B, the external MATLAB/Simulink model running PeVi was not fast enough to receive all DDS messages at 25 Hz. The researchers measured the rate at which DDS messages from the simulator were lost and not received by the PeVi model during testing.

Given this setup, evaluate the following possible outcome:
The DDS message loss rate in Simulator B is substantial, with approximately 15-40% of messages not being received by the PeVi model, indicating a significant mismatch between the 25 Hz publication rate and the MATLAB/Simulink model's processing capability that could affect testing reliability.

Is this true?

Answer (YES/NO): YES